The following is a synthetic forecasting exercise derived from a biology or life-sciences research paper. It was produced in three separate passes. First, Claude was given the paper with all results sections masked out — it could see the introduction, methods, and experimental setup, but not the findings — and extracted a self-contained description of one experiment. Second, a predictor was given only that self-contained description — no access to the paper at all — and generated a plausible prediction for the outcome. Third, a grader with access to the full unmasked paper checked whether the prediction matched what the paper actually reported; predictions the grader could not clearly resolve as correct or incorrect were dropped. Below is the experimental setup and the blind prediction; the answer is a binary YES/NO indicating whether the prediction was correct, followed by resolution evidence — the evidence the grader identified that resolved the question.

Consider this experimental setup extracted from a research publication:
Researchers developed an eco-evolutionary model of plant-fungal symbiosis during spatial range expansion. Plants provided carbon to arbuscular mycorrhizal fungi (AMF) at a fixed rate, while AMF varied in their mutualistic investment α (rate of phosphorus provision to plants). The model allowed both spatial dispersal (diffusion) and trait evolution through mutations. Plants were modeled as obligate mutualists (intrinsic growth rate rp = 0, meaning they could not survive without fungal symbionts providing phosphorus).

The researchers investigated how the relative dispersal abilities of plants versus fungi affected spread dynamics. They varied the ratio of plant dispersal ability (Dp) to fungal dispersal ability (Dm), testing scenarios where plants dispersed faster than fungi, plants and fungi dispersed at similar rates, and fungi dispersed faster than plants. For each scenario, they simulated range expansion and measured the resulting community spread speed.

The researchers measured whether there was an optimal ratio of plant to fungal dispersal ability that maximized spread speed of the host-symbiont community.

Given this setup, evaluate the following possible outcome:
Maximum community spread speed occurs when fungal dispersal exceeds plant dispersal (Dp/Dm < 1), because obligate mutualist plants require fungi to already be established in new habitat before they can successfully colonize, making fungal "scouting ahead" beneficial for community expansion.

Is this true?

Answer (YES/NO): NO